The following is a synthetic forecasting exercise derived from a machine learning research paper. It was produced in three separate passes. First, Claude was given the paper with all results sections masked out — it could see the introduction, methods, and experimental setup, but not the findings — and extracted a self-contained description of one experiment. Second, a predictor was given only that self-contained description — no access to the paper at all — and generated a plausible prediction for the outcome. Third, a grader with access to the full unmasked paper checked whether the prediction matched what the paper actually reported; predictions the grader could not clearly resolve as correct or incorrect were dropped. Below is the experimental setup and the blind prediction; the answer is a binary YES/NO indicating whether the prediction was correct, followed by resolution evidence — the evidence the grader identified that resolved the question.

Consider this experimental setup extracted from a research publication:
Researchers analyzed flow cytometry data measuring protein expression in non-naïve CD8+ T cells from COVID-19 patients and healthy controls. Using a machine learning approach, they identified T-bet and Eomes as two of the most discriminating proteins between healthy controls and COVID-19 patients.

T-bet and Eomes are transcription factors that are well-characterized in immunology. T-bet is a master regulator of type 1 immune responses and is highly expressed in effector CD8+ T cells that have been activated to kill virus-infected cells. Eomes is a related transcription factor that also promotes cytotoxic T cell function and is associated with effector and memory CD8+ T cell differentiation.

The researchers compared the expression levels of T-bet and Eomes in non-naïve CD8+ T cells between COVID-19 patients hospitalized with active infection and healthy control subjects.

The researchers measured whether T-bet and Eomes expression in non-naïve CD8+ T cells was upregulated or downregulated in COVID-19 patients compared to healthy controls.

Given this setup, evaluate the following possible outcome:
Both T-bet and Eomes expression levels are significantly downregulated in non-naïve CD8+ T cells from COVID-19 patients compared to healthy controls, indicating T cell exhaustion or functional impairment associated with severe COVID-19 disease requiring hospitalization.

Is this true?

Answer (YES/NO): YES